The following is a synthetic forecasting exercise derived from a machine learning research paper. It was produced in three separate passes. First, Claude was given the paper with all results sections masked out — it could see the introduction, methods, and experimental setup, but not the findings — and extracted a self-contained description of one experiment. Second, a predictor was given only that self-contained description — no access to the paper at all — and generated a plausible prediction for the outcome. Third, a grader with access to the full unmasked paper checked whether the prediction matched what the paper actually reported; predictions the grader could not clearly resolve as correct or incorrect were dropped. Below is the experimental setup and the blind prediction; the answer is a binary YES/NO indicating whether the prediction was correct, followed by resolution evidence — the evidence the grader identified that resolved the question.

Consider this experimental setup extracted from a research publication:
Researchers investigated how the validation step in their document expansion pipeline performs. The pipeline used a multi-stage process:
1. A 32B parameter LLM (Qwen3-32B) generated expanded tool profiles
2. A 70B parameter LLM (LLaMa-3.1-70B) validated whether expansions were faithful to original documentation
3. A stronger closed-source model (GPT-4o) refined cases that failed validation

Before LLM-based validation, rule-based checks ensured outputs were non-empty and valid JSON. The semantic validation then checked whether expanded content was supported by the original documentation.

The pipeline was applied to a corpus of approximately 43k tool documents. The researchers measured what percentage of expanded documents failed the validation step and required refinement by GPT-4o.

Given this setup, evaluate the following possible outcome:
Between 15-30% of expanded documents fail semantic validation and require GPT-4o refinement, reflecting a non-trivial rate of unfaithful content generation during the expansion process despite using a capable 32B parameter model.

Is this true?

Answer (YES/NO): NO